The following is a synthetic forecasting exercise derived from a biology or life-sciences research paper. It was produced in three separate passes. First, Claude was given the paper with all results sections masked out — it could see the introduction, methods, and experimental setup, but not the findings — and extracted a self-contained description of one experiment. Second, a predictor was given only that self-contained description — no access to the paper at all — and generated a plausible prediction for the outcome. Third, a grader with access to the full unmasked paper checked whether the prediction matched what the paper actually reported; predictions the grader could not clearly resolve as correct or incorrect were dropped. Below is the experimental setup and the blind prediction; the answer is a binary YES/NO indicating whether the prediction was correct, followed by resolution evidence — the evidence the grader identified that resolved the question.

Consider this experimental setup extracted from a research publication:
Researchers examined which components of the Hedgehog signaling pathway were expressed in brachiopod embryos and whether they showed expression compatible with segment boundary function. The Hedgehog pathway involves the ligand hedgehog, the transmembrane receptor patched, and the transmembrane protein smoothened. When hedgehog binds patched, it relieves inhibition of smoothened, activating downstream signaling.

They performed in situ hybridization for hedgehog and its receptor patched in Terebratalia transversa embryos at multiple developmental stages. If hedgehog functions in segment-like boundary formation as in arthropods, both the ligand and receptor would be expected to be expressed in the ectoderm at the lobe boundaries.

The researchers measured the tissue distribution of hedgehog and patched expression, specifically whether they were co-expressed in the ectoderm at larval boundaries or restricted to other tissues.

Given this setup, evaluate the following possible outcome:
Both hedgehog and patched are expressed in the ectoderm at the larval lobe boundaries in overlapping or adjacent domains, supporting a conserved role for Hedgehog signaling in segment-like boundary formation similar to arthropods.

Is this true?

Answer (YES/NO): NO